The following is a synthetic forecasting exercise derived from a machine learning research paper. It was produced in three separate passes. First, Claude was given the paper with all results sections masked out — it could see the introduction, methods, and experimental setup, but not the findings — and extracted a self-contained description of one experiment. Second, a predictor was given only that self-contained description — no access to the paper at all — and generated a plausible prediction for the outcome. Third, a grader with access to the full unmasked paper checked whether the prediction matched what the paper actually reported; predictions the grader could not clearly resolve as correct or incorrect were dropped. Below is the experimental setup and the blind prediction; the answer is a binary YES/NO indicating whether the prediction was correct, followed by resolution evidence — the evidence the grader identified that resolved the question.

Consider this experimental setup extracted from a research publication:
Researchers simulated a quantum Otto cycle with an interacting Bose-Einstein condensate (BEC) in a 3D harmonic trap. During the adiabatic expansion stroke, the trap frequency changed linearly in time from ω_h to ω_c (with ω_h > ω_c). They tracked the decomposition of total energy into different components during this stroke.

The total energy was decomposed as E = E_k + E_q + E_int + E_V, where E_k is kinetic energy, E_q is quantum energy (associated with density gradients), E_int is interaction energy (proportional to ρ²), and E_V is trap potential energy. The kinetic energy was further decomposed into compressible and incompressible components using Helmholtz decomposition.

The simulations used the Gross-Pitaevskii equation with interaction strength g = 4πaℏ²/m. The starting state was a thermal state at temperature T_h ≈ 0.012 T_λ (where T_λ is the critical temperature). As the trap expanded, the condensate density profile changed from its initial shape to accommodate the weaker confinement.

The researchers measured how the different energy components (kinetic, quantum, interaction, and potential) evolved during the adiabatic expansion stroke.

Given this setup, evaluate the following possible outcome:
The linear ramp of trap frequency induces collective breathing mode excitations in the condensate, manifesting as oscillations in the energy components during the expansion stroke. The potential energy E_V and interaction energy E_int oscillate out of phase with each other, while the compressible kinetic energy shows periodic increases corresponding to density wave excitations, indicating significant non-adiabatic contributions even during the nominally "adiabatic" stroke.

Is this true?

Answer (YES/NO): NO